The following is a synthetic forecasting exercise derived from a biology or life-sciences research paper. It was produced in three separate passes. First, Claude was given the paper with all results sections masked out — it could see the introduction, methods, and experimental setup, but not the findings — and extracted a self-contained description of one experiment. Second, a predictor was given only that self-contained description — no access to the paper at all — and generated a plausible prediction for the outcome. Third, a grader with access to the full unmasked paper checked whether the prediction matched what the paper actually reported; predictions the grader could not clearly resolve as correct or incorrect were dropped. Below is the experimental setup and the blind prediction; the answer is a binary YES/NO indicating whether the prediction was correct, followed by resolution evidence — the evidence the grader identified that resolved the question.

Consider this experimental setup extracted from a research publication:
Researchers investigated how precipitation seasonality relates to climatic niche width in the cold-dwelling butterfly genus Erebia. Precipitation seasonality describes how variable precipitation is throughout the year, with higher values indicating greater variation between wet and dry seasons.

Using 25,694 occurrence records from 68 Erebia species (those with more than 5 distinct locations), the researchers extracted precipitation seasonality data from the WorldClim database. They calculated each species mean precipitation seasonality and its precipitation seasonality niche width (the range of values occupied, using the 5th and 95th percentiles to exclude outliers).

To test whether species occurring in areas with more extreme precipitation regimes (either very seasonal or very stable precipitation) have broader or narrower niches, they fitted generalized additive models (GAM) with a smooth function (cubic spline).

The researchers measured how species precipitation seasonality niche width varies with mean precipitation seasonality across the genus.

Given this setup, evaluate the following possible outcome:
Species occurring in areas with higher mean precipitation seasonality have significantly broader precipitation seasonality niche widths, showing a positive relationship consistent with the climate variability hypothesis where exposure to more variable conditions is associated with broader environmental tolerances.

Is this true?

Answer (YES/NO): NO